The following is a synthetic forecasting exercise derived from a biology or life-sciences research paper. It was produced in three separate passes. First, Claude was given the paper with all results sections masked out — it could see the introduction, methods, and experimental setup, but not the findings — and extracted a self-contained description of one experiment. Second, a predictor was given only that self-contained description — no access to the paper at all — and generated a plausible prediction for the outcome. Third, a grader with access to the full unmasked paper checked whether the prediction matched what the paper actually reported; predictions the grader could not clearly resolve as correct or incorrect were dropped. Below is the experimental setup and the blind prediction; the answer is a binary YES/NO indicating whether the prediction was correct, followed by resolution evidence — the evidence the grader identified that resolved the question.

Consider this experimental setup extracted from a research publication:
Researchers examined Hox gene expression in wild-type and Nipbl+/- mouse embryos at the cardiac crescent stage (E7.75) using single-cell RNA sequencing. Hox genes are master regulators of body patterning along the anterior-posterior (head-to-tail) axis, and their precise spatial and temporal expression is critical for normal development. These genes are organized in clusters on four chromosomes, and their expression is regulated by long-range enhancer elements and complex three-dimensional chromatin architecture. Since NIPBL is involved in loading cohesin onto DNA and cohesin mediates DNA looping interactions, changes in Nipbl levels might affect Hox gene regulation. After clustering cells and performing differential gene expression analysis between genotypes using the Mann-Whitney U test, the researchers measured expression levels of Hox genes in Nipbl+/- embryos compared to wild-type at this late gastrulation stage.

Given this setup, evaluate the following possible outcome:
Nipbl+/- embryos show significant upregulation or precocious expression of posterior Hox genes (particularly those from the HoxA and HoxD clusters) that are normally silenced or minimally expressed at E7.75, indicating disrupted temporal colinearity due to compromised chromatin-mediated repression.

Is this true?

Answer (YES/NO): NO